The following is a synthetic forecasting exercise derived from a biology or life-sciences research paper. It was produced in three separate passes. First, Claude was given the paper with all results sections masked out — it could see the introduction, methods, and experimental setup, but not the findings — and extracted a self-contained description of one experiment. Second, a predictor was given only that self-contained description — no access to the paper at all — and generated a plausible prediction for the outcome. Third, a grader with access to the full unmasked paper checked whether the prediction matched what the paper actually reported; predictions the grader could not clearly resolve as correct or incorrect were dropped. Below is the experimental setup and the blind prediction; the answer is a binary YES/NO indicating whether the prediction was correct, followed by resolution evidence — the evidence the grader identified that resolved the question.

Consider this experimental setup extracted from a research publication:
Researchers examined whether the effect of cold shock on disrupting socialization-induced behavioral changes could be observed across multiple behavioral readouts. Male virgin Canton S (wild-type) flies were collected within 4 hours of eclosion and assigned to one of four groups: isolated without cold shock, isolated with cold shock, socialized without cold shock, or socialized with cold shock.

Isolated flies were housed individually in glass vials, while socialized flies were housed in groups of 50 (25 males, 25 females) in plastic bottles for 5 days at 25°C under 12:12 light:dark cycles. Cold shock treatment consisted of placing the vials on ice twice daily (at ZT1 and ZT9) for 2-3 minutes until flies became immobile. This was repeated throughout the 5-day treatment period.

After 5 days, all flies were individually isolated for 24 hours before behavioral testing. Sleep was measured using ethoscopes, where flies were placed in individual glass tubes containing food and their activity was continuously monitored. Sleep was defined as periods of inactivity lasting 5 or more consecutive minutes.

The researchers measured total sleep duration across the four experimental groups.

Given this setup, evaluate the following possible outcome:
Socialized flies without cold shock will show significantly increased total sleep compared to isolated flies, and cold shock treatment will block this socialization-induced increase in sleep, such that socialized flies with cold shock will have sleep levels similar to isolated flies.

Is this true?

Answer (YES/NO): YES